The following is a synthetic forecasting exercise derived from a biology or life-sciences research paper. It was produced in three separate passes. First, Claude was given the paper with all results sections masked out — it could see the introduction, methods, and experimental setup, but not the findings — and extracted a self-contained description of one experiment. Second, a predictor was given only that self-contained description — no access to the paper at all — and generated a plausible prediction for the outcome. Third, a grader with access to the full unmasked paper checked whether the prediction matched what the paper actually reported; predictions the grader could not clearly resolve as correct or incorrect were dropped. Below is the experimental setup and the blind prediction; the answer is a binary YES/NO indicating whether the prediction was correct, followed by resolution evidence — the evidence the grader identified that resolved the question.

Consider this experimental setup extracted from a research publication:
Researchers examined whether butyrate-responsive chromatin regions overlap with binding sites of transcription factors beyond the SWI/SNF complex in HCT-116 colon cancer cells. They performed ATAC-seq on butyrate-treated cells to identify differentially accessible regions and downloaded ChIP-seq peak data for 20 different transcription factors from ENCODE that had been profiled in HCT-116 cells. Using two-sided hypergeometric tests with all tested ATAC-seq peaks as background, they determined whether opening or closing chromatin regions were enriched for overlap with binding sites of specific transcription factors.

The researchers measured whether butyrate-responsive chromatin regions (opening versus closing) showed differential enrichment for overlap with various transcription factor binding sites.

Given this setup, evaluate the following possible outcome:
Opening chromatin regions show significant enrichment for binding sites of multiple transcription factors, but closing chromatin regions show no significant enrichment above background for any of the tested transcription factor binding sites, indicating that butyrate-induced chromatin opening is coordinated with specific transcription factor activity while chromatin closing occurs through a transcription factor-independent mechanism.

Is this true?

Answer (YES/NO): NO